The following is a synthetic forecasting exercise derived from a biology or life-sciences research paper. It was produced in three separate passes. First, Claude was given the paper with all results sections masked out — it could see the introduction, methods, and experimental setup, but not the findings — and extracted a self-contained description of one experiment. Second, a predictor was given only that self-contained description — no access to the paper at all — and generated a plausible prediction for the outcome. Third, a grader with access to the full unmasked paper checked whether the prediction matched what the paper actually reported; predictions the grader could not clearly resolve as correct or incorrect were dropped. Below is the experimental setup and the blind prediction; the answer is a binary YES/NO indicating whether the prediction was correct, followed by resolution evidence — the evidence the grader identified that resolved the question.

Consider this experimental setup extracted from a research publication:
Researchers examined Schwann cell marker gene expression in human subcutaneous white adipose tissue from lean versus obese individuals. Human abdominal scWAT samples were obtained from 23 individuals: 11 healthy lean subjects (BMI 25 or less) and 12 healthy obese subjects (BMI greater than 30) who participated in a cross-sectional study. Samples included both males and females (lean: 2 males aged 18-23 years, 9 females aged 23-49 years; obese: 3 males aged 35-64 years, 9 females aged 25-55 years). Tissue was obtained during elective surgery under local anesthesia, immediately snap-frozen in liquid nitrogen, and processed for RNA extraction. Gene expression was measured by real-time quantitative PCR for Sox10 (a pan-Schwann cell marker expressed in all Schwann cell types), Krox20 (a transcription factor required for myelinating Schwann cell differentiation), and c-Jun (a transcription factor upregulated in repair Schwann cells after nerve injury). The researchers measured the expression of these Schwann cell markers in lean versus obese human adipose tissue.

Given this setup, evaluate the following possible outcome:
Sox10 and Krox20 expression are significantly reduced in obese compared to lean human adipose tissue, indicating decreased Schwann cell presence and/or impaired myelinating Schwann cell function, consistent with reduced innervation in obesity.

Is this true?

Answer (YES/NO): NO